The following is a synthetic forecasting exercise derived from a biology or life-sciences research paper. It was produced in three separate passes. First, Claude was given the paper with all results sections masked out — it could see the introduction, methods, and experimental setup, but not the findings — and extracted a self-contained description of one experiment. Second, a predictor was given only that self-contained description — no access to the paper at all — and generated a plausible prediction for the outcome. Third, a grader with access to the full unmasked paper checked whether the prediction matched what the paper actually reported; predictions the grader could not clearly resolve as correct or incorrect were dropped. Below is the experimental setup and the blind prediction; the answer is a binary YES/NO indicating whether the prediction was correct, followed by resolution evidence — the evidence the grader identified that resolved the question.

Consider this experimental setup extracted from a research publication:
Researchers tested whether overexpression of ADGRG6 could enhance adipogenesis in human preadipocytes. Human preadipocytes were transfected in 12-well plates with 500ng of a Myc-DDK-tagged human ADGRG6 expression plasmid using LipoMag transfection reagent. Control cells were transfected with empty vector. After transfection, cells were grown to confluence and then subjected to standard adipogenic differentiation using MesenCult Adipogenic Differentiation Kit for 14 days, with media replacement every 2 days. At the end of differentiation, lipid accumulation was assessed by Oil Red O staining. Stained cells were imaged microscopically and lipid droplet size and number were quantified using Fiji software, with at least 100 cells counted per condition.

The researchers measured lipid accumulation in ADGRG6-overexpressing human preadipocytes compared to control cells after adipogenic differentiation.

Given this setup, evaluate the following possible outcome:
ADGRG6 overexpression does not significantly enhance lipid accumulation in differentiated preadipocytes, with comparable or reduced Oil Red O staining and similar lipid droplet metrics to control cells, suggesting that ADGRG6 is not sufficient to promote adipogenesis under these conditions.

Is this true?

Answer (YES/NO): NO